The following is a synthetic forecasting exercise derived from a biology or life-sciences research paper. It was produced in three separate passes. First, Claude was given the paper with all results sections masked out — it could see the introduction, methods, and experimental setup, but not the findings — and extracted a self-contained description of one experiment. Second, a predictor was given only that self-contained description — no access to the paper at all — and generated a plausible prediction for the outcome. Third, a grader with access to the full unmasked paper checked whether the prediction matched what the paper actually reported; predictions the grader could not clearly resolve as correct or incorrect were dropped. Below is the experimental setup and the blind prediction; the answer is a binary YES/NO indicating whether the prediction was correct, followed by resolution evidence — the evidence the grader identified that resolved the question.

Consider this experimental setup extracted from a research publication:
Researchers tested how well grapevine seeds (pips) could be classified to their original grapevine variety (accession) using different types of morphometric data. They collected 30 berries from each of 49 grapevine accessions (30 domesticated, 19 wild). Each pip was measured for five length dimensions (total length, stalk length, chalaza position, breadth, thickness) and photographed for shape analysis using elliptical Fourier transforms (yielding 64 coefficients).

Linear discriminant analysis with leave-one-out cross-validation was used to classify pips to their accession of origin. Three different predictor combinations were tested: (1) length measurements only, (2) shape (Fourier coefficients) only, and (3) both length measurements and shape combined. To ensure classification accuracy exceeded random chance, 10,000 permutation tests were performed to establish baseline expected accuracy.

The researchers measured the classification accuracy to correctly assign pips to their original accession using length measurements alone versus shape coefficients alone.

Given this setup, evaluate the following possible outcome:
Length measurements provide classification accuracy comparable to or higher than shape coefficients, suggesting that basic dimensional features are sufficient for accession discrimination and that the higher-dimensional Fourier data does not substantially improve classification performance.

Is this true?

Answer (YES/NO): NO